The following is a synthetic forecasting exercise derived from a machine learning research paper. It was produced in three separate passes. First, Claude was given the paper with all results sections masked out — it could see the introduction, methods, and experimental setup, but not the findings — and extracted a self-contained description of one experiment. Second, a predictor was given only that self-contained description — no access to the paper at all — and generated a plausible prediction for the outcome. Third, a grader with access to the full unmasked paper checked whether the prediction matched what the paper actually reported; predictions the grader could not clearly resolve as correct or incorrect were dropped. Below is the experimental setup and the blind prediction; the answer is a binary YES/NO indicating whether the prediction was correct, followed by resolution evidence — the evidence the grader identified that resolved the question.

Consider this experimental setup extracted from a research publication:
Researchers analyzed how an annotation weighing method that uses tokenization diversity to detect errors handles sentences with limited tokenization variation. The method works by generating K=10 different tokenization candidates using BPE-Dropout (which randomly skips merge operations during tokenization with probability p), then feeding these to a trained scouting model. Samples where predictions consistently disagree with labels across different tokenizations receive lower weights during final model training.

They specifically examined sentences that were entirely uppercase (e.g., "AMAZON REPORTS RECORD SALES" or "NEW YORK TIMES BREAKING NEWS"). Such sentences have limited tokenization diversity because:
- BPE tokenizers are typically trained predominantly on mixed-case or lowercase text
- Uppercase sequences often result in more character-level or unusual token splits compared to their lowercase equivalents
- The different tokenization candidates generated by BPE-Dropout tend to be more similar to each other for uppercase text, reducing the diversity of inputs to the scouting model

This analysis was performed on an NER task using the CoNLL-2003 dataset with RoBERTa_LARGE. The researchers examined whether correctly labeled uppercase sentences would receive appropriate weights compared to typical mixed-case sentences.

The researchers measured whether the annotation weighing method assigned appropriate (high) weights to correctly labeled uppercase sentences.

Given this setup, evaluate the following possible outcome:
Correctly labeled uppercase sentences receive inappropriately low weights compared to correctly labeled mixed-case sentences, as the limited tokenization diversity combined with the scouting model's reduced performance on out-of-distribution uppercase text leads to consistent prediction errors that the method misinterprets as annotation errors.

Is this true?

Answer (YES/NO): YES